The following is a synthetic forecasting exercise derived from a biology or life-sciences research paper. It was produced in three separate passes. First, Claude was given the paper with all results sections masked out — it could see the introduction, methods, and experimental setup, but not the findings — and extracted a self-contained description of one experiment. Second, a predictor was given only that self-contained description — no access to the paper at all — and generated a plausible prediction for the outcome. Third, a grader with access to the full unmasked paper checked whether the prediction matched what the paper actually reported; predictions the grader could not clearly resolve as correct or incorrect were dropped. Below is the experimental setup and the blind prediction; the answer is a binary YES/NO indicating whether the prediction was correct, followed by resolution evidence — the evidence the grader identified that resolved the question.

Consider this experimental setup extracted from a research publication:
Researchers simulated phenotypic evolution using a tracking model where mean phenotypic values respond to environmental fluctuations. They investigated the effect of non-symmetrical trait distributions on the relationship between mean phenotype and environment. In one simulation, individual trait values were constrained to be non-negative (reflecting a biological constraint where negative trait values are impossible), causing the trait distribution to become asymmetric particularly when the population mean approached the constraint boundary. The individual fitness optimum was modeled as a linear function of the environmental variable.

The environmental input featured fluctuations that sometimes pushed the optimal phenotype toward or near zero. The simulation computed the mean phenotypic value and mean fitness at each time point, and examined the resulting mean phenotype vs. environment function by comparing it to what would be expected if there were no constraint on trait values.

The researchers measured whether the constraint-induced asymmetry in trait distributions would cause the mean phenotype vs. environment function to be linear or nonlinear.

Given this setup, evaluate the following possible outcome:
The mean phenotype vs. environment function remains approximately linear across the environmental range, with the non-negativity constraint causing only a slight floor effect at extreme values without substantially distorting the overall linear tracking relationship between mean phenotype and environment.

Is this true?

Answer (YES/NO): NO